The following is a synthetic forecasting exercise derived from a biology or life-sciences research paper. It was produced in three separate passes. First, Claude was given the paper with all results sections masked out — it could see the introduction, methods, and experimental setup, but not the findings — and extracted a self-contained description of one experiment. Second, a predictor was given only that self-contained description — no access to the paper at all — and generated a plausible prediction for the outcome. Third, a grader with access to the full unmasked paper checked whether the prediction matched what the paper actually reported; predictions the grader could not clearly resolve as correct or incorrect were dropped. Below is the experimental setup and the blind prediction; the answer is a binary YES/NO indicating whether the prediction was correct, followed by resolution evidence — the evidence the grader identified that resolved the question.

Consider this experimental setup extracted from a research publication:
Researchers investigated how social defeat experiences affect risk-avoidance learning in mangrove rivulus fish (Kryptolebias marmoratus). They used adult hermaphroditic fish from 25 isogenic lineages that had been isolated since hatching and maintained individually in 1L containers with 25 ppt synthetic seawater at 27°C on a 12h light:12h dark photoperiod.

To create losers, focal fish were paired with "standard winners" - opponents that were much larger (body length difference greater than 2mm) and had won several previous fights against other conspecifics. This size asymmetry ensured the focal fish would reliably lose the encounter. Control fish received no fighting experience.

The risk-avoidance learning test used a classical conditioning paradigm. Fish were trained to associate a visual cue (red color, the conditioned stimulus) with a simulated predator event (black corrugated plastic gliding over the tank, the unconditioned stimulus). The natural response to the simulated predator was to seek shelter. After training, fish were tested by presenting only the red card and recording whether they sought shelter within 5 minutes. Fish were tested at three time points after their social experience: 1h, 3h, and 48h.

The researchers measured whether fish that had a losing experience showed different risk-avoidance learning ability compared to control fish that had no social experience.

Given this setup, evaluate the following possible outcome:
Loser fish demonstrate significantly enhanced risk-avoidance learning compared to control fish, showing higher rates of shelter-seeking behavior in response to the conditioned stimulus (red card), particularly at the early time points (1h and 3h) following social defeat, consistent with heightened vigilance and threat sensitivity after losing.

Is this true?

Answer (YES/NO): NO